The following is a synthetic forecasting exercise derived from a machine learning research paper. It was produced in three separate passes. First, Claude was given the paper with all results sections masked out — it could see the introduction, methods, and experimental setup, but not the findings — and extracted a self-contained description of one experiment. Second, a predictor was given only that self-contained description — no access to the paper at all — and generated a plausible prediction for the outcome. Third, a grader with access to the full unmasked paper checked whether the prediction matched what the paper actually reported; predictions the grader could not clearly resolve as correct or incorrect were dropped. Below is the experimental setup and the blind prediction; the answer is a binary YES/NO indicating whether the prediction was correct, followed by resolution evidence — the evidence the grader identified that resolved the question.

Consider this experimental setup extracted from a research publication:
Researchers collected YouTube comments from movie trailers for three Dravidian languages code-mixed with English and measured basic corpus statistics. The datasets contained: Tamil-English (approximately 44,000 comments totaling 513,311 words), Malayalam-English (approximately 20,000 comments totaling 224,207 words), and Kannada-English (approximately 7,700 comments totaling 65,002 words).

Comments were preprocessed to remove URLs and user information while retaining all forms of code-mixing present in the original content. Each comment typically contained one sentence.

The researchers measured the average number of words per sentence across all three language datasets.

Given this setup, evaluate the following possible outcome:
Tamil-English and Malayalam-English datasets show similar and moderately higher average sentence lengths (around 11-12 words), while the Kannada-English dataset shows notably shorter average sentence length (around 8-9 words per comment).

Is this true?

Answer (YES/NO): YES